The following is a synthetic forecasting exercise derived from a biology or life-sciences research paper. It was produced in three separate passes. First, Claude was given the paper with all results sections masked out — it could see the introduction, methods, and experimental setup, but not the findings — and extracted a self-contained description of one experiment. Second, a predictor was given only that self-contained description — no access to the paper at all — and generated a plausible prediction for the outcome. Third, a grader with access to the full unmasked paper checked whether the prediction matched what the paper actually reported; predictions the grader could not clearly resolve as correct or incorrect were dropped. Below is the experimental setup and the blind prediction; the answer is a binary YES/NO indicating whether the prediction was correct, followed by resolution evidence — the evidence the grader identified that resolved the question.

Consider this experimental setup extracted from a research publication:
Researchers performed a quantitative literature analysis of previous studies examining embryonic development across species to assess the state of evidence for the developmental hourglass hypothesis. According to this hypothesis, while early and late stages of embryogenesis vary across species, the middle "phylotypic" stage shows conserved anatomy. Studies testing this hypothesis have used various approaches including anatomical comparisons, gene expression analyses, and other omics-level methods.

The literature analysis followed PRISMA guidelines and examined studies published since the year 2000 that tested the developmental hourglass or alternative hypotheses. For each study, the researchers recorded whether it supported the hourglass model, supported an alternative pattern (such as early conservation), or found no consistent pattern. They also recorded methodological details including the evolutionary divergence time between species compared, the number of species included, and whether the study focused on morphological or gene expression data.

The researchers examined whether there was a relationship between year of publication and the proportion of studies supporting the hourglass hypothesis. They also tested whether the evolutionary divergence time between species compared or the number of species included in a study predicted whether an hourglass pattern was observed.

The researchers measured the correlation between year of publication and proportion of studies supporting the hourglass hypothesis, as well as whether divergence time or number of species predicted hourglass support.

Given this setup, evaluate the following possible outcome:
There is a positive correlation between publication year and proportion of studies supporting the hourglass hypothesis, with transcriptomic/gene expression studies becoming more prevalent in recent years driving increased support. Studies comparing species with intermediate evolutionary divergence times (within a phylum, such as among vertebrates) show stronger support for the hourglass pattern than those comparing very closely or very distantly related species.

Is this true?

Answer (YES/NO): NO